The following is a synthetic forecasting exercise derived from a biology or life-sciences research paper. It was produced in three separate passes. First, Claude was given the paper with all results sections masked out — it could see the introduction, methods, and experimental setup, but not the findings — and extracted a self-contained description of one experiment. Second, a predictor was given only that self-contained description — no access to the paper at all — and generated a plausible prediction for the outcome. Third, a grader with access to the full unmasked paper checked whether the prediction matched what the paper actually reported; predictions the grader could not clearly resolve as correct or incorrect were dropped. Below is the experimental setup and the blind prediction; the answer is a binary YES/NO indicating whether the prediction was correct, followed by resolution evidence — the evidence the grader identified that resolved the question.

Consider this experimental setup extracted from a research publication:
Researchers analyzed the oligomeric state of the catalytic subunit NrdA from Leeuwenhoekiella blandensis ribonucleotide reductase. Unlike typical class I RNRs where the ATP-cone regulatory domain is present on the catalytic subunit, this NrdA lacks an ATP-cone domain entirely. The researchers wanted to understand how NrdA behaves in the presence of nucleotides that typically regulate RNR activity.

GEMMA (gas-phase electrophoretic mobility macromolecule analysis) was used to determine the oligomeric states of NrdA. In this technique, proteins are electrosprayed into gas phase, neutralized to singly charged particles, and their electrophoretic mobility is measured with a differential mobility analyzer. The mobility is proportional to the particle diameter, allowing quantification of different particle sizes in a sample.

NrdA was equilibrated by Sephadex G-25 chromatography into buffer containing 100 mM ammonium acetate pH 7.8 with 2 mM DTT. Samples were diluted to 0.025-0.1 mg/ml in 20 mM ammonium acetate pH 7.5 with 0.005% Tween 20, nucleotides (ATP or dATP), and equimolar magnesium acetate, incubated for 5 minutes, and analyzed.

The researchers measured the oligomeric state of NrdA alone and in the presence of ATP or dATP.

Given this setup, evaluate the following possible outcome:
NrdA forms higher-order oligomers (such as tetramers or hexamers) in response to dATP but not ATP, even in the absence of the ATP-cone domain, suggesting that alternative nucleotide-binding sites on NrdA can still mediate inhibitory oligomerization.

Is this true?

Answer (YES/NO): NO